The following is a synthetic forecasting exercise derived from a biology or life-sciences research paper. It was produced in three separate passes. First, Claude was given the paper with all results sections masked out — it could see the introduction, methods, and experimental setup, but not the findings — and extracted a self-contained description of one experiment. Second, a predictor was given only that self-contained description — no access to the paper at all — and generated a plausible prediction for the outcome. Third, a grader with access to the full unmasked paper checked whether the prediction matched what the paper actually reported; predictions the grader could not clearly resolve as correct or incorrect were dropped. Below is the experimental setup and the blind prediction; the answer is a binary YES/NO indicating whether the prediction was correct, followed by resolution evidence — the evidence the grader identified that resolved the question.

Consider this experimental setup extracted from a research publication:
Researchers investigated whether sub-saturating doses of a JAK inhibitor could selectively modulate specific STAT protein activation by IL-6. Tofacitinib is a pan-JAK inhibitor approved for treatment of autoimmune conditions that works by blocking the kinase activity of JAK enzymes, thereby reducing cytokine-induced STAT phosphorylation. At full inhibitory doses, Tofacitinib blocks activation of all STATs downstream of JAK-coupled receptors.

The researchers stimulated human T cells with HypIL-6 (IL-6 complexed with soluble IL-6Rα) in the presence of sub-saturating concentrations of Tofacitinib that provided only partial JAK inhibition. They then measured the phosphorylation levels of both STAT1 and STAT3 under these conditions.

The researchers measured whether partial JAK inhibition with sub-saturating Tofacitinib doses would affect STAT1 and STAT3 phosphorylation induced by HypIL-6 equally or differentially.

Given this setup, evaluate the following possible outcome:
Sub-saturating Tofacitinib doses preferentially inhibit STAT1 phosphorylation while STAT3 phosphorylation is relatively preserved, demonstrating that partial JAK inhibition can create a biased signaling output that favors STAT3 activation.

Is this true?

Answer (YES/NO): YES